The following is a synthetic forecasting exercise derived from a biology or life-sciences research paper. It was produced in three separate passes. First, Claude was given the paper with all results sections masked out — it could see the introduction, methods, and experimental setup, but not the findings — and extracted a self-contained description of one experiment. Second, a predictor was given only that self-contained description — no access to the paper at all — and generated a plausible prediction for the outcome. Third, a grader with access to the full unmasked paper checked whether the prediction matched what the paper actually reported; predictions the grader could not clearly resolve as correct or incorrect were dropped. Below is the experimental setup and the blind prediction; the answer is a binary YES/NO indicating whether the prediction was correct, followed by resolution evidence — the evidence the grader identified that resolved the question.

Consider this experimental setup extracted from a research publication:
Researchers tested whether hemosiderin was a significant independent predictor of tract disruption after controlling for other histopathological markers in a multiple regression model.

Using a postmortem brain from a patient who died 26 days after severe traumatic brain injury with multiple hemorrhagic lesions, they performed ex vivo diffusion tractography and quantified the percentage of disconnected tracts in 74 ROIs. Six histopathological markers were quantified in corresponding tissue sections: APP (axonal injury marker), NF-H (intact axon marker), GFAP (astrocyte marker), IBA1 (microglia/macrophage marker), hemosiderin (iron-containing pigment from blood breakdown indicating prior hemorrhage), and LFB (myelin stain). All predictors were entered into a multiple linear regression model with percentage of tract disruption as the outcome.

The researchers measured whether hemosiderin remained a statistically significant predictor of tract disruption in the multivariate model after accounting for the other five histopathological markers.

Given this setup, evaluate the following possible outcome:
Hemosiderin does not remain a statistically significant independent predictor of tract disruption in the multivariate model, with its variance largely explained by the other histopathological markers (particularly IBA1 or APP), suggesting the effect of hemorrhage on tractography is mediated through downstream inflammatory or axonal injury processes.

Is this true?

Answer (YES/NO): NO